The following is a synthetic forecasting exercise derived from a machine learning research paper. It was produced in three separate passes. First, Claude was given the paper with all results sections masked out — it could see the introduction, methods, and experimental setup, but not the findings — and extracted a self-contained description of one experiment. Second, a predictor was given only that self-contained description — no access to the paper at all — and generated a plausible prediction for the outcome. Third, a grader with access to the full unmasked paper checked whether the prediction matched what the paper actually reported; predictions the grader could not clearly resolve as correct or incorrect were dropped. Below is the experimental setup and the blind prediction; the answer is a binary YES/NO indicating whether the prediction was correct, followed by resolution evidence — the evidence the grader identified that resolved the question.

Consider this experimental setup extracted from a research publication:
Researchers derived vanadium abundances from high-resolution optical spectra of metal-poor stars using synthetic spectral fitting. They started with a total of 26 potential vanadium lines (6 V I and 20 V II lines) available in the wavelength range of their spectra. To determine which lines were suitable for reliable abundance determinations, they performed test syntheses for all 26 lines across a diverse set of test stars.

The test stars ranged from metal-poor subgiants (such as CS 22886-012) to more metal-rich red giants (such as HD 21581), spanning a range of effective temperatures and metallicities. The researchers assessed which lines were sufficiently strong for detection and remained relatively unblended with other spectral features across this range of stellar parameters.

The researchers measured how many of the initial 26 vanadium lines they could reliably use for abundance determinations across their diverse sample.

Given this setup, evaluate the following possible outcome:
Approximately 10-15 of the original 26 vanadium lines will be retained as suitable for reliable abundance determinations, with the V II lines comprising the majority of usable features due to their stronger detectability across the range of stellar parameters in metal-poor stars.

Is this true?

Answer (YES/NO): YES